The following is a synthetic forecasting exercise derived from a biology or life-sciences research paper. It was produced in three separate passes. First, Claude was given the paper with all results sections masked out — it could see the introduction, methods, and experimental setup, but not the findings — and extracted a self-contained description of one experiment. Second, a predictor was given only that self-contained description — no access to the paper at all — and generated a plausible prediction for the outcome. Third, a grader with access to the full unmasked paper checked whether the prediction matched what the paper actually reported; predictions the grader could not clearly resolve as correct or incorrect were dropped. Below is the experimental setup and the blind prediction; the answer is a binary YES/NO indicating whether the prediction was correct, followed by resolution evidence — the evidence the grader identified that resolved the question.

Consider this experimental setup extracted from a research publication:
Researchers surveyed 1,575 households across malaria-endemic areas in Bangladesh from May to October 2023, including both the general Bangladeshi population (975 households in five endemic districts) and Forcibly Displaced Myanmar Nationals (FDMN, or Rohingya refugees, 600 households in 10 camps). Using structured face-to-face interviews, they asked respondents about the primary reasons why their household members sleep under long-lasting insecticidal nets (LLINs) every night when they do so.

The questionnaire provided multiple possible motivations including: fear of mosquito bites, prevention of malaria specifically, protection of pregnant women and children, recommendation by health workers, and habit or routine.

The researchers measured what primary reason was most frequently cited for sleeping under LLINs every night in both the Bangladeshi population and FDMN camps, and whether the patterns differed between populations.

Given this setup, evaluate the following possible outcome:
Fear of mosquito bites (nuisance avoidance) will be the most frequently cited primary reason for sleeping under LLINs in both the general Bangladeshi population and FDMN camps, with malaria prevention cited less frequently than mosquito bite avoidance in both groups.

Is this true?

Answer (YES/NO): YES